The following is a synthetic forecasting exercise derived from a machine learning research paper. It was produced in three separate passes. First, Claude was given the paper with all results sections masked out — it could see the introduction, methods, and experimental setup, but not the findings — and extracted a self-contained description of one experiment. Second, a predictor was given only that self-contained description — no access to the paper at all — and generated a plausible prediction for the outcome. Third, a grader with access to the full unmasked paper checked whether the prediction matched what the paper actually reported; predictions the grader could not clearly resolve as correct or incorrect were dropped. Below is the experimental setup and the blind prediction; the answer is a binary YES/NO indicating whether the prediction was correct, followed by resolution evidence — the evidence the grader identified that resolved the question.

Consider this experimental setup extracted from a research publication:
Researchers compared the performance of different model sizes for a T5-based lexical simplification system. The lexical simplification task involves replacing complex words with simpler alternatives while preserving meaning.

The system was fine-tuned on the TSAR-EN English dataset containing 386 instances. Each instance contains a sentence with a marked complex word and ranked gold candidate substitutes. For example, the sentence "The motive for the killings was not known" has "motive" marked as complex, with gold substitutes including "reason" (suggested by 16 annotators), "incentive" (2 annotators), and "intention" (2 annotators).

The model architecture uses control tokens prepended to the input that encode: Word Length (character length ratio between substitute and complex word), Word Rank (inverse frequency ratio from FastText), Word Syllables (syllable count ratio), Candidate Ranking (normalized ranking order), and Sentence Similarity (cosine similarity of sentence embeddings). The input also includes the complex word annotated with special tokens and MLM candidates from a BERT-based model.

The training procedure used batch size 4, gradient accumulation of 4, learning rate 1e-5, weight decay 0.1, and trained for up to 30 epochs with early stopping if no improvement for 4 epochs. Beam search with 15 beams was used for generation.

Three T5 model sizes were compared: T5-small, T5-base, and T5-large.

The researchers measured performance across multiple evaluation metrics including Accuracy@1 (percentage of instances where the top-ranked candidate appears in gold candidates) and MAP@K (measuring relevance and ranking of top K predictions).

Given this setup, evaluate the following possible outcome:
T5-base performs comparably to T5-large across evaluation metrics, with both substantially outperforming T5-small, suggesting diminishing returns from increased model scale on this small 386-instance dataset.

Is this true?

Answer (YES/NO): NO